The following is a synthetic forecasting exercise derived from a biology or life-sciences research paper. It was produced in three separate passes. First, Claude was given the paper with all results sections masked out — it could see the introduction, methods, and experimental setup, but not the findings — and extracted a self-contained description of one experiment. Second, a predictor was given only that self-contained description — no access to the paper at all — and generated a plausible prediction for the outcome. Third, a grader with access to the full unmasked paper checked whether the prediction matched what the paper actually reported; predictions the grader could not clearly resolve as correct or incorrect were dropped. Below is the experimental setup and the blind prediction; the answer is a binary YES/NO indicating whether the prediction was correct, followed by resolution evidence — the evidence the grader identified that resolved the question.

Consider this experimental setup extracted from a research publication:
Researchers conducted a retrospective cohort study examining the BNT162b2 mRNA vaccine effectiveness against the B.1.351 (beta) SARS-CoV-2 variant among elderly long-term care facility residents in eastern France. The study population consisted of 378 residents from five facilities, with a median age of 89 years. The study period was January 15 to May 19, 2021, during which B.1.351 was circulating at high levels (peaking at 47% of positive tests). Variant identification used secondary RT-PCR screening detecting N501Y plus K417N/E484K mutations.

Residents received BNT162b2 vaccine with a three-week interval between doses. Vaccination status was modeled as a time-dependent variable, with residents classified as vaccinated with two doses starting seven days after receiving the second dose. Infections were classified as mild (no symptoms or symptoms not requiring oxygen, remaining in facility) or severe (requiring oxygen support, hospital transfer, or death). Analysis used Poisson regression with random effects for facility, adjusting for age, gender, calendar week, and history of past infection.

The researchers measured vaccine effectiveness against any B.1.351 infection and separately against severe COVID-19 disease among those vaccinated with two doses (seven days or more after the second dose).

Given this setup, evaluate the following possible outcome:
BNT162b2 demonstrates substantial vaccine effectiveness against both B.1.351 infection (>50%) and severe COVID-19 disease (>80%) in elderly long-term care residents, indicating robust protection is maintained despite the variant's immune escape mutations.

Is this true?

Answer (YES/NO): NO